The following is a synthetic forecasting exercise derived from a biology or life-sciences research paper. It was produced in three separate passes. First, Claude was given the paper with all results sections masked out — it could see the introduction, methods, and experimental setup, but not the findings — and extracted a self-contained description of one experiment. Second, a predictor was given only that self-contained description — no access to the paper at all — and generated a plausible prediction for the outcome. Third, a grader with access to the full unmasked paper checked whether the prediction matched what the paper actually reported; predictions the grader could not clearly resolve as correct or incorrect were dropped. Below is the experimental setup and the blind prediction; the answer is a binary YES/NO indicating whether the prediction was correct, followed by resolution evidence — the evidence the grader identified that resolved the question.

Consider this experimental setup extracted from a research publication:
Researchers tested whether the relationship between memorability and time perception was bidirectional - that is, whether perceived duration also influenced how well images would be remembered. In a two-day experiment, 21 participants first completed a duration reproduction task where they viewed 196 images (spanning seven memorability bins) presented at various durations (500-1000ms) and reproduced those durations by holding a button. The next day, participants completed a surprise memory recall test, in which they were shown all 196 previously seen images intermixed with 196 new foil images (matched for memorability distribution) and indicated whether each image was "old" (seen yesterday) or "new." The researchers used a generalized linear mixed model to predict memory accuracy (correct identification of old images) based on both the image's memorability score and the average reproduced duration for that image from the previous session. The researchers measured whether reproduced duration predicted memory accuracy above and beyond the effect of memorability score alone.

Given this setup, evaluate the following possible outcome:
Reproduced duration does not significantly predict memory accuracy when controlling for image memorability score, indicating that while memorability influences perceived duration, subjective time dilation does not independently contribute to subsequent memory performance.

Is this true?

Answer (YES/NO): NO